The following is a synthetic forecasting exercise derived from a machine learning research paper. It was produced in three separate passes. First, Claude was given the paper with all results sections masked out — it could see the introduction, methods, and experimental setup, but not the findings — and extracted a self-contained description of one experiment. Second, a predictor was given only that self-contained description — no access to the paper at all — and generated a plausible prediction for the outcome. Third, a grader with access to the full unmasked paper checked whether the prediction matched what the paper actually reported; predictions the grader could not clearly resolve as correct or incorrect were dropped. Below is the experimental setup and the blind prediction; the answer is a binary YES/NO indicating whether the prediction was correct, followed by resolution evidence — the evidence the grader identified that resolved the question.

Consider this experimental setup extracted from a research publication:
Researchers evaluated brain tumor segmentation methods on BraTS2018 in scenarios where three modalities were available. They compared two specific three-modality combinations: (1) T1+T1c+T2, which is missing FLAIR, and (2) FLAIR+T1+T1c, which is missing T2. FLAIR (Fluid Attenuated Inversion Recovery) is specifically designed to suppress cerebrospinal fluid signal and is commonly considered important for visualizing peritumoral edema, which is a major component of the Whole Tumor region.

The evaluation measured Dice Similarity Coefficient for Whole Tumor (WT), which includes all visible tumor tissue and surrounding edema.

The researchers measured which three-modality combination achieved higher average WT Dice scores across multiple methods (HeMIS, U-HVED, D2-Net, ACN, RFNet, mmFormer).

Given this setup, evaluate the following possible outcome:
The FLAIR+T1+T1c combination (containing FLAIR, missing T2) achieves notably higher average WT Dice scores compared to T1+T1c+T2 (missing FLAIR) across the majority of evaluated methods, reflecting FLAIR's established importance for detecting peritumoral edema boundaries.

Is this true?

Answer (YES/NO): YES